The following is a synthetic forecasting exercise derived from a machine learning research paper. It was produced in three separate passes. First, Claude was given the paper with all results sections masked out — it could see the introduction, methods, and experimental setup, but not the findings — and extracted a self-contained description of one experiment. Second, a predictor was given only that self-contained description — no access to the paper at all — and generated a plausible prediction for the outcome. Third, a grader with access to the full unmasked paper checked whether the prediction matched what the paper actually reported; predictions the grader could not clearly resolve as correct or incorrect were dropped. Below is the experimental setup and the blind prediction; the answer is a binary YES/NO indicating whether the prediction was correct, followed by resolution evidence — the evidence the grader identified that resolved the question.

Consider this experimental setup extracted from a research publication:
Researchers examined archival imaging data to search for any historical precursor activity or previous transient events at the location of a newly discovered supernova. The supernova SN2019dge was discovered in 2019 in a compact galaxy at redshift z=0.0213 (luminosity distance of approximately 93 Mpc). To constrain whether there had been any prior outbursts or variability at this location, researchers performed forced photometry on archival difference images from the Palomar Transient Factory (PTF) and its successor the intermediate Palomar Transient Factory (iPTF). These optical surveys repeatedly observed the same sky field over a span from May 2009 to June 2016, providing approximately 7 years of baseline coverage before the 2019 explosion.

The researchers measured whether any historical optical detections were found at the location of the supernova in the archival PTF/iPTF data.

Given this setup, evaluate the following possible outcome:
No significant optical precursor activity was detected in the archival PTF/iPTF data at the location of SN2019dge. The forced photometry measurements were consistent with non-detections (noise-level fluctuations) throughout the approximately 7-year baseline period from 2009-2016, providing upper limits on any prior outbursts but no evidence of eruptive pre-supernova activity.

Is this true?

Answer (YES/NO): YES